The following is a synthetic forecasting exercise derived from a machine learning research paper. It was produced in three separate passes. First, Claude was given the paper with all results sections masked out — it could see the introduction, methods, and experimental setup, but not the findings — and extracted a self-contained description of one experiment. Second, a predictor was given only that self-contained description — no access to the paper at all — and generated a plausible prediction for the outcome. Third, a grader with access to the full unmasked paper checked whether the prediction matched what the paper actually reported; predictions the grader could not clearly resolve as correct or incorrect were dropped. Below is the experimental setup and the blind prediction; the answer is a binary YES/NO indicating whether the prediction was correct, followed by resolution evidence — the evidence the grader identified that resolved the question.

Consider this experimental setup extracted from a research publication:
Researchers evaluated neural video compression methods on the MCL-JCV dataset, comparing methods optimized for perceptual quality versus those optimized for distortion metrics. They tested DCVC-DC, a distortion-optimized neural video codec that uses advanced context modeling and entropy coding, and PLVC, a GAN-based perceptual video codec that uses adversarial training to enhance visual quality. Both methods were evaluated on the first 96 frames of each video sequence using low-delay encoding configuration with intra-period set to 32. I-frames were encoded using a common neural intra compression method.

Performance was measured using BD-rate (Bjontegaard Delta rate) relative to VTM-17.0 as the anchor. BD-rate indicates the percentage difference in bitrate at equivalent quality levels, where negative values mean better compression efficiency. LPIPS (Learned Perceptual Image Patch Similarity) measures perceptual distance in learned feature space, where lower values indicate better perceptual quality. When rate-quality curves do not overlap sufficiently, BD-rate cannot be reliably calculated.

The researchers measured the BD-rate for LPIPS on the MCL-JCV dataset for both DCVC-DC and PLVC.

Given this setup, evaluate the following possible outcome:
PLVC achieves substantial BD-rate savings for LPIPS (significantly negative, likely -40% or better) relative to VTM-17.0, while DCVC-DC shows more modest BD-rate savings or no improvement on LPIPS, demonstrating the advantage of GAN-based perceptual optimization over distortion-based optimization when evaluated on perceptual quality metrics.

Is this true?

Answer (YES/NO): NO